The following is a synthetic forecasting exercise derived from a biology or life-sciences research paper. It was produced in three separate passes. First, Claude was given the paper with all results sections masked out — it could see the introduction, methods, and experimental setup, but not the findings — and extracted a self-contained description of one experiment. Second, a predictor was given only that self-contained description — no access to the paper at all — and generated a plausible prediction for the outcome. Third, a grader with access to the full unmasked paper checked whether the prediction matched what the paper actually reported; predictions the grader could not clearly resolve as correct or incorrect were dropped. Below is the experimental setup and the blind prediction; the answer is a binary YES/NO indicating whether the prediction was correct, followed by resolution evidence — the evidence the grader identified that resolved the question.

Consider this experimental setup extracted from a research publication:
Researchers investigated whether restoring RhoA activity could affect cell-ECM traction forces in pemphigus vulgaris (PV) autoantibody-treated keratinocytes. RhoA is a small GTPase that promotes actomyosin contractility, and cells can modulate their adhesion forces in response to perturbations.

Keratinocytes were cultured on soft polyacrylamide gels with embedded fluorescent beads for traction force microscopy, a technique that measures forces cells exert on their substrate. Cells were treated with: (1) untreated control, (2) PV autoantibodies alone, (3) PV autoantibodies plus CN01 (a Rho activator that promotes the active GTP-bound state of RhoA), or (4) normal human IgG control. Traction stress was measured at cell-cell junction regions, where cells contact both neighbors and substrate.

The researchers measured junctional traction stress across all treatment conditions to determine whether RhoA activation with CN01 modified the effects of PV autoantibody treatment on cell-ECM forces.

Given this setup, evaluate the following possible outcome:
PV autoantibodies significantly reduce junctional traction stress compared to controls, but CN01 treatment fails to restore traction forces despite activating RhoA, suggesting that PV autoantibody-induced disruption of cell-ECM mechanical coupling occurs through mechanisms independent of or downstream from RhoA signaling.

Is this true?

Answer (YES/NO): NO